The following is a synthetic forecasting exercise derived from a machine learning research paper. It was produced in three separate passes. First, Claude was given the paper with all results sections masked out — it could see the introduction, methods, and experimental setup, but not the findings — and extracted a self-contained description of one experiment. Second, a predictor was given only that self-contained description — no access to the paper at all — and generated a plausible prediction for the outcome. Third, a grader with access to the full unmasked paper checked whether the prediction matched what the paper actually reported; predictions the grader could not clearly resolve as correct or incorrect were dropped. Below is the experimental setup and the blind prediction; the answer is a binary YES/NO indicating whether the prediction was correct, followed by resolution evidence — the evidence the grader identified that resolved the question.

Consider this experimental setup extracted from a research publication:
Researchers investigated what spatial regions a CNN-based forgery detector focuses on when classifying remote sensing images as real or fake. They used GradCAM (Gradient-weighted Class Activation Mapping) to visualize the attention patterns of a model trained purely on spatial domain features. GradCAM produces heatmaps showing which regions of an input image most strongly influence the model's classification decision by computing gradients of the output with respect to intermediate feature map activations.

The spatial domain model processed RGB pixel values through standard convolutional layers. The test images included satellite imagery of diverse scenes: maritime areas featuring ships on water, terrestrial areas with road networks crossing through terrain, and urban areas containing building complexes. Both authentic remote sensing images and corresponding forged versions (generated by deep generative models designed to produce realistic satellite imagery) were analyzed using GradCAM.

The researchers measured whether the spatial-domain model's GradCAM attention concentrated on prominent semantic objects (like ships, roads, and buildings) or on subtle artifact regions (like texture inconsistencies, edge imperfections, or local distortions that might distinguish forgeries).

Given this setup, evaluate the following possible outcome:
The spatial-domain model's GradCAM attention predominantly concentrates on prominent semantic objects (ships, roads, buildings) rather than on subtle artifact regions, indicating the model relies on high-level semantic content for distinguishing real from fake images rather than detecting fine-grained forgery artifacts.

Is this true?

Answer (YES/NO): YES